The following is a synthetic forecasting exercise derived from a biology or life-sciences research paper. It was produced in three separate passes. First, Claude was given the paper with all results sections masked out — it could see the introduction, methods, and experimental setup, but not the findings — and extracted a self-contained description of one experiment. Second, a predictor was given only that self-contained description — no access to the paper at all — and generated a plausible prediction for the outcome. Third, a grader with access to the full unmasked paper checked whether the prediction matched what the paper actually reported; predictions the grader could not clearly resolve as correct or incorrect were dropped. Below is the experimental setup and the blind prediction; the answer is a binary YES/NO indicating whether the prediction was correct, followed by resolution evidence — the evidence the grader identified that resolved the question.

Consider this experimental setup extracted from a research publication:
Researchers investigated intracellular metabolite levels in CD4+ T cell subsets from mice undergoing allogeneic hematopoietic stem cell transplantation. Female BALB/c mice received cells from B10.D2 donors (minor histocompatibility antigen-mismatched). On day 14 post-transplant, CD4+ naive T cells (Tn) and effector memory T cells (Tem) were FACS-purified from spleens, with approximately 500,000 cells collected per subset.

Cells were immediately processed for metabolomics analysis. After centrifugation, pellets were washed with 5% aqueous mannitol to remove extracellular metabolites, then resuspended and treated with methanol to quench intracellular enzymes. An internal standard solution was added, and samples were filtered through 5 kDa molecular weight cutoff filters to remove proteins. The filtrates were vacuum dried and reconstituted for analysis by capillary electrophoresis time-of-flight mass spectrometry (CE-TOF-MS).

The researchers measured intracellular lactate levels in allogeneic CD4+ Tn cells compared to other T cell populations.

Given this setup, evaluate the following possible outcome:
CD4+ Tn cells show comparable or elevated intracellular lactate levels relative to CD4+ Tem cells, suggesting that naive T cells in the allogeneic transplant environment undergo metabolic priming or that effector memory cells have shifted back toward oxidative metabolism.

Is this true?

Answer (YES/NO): YES